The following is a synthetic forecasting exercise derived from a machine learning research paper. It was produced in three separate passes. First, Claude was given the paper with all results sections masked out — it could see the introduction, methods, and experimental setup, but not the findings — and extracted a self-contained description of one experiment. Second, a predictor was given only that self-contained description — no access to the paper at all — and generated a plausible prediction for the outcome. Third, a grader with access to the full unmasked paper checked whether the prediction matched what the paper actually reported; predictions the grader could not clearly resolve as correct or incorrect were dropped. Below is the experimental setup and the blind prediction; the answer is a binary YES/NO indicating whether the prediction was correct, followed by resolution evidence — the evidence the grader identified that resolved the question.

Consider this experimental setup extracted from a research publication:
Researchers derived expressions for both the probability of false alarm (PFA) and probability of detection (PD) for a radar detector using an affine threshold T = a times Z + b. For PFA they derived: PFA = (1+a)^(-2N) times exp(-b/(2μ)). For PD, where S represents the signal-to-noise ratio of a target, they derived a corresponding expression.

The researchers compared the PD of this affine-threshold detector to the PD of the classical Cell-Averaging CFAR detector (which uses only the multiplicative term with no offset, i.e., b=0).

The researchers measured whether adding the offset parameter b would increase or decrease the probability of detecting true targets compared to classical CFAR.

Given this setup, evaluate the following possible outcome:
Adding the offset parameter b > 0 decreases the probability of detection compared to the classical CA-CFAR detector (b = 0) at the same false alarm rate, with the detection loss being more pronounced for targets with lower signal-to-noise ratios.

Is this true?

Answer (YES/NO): NO